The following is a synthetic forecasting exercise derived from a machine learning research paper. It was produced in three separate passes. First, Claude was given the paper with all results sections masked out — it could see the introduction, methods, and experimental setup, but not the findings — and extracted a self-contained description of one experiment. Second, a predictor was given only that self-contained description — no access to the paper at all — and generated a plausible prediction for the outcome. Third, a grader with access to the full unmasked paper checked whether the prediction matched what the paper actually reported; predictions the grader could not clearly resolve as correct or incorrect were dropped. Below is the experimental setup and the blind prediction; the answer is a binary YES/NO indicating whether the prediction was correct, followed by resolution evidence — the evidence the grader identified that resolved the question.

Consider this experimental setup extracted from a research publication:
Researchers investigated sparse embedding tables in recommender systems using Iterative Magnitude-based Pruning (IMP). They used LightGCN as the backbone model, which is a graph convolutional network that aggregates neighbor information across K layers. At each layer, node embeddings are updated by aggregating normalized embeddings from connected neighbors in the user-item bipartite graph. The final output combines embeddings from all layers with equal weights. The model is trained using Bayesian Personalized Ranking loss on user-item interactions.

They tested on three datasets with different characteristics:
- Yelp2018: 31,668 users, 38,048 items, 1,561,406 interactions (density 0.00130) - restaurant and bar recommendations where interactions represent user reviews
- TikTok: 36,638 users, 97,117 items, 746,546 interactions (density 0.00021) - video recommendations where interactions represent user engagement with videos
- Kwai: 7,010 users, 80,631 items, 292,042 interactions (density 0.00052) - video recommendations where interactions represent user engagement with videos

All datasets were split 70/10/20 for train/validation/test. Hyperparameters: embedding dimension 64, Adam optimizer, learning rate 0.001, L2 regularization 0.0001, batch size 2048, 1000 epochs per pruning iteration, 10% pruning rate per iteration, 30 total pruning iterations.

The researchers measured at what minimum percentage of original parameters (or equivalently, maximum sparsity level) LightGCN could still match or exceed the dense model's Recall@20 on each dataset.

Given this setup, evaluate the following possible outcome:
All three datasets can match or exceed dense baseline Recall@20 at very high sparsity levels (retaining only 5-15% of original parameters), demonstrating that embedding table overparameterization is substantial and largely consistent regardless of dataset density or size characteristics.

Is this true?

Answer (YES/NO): NO